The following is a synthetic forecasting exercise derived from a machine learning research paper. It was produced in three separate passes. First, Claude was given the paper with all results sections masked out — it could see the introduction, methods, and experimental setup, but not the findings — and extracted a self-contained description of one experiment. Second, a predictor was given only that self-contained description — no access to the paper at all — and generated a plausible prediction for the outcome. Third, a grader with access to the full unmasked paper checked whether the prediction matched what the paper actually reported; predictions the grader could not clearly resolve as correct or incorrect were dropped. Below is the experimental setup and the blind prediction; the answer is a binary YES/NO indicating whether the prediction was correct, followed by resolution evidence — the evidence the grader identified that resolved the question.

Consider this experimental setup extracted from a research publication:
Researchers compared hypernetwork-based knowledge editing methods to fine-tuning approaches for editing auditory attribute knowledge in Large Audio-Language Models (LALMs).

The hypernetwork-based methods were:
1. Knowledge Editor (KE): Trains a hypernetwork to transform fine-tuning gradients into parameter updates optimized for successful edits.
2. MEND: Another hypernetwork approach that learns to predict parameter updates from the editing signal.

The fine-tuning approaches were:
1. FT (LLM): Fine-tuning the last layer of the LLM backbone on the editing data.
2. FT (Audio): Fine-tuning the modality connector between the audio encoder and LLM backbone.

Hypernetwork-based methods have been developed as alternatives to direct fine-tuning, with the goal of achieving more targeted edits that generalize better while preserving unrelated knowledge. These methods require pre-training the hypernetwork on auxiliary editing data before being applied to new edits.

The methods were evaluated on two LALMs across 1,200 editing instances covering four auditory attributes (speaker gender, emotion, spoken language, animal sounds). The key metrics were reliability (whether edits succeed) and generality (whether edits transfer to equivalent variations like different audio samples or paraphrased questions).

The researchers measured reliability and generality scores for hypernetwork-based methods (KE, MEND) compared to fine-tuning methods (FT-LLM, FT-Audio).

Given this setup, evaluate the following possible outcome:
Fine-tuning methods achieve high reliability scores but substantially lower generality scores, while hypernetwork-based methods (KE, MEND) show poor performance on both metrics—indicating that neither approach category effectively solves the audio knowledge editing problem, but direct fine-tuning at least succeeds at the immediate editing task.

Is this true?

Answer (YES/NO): NO